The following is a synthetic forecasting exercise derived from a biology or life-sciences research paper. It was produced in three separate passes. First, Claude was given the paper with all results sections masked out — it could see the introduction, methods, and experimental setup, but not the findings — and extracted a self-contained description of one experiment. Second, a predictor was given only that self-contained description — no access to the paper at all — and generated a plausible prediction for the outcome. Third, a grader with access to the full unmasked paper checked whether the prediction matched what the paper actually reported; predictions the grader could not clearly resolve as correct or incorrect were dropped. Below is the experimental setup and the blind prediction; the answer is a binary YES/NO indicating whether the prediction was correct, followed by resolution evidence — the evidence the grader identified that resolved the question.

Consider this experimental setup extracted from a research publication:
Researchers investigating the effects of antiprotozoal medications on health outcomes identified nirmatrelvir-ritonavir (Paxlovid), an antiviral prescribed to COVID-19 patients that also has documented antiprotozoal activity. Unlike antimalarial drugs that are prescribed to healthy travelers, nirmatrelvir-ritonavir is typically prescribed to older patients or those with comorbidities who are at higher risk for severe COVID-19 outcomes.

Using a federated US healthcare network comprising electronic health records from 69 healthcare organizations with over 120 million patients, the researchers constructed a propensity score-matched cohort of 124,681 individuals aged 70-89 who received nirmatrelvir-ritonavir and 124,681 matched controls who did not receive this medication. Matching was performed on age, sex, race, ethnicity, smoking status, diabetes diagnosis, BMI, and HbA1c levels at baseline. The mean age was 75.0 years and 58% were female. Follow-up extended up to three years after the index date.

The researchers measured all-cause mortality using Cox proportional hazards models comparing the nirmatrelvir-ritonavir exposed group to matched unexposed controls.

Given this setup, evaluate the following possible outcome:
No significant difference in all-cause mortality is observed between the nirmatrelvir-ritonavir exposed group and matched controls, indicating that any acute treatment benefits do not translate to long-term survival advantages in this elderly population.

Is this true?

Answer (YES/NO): NO